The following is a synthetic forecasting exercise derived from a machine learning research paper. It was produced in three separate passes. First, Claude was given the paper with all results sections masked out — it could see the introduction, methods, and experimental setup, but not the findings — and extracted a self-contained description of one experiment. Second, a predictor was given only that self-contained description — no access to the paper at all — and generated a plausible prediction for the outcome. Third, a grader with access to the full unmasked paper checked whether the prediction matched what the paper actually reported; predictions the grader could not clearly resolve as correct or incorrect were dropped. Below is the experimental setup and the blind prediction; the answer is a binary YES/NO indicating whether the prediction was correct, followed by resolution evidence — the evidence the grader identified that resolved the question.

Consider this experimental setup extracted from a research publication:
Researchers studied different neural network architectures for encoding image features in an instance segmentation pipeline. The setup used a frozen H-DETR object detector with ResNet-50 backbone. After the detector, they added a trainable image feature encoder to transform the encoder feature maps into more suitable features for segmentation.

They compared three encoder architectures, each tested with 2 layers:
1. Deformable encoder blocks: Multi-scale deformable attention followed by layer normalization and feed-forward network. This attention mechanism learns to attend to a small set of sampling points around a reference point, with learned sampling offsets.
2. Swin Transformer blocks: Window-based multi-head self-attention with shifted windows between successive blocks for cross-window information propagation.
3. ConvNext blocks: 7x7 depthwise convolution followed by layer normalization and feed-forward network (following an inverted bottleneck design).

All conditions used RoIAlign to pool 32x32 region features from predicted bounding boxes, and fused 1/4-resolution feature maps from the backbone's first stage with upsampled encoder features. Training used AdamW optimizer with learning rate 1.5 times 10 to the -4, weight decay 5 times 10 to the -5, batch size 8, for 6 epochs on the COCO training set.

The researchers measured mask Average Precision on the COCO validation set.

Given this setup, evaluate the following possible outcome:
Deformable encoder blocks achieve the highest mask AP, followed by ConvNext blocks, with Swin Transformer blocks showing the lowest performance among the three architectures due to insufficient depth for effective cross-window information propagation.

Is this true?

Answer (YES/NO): NO